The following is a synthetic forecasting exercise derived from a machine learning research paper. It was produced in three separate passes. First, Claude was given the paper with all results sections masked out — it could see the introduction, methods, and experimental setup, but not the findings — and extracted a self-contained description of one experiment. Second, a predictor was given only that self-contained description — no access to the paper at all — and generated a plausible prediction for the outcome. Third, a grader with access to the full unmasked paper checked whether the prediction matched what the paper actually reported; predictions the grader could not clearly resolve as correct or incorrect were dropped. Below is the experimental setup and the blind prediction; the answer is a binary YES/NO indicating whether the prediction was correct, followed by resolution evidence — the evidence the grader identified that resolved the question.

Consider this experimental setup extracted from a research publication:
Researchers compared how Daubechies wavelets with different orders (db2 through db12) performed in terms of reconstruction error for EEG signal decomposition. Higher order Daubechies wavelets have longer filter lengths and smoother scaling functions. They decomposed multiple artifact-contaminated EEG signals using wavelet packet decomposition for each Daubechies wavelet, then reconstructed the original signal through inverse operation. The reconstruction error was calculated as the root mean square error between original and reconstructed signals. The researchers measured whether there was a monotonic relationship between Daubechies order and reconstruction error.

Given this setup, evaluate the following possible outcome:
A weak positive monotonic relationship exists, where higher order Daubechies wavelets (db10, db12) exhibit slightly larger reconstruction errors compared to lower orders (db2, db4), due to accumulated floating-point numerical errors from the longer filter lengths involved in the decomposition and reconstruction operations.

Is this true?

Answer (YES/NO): NO